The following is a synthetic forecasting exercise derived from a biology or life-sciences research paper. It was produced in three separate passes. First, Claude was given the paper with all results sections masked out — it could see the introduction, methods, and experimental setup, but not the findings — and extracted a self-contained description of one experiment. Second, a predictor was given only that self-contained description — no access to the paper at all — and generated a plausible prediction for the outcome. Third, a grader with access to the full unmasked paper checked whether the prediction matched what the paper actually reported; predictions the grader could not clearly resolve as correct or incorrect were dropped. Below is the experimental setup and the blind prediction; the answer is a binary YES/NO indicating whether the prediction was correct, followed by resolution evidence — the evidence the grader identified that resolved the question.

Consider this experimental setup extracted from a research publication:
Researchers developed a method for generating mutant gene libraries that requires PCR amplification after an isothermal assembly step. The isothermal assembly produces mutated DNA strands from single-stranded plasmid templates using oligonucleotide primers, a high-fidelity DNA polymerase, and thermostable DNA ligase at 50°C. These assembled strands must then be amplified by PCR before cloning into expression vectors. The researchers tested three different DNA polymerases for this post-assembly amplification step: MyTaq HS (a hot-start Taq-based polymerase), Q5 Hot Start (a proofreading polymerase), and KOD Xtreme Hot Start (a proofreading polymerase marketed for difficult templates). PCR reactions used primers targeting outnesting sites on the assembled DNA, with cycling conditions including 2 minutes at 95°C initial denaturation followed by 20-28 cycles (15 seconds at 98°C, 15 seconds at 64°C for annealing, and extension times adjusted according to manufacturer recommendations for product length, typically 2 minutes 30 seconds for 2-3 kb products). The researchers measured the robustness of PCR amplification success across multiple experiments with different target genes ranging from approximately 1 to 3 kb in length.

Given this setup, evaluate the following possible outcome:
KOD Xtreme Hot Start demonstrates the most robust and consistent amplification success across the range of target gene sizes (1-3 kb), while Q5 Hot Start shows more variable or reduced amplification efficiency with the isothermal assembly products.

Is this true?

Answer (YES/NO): NO